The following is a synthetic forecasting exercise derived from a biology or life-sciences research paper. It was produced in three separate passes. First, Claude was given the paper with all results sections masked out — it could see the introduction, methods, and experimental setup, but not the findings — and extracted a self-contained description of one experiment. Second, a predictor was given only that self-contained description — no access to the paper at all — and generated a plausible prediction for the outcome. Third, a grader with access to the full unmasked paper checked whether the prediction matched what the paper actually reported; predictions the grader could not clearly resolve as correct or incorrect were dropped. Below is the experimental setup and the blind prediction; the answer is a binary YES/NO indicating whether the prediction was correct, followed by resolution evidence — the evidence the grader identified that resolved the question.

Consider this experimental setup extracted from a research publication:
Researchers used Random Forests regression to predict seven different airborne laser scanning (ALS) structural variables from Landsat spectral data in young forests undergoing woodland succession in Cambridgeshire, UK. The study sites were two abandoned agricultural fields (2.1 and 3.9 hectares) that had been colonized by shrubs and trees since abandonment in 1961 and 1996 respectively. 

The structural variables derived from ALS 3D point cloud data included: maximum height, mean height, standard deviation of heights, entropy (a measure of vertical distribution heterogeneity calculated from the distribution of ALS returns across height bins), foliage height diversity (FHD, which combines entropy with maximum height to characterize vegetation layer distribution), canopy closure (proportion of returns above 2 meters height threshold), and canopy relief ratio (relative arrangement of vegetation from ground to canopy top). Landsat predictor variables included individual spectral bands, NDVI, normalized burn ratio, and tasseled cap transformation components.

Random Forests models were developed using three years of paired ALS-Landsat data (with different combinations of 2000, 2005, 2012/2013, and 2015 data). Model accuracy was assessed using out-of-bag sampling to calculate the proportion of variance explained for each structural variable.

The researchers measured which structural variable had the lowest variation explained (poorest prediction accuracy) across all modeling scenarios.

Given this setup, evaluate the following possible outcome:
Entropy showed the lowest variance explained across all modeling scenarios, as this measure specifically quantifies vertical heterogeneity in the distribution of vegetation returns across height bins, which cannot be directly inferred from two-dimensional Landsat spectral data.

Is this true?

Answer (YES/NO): YES